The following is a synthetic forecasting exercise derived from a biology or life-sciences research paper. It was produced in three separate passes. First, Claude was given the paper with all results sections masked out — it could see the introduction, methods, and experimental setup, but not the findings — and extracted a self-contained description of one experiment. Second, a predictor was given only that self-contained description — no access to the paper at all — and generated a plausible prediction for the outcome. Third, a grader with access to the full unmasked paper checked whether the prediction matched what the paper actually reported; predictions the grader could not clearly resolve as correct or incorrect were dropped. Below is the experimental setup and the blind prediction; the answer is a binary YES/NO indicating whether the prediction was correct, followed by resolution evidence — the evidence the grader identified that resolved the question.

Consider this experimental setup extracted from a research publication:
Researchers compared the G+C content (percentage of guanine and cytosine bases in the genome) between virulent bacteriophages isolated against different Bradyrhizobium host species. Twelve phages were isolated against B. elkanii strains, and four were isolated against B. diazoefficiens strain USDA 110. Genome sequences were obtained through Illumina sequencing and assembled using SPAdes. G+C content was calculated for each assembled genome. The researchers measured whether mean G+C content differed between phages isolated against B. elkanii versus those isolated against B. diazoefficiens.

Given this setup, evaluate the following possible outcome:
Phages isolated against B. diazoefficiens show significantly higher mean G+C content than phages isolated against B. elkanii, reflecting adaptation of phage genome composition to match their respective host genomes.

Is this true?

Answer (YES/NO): NO